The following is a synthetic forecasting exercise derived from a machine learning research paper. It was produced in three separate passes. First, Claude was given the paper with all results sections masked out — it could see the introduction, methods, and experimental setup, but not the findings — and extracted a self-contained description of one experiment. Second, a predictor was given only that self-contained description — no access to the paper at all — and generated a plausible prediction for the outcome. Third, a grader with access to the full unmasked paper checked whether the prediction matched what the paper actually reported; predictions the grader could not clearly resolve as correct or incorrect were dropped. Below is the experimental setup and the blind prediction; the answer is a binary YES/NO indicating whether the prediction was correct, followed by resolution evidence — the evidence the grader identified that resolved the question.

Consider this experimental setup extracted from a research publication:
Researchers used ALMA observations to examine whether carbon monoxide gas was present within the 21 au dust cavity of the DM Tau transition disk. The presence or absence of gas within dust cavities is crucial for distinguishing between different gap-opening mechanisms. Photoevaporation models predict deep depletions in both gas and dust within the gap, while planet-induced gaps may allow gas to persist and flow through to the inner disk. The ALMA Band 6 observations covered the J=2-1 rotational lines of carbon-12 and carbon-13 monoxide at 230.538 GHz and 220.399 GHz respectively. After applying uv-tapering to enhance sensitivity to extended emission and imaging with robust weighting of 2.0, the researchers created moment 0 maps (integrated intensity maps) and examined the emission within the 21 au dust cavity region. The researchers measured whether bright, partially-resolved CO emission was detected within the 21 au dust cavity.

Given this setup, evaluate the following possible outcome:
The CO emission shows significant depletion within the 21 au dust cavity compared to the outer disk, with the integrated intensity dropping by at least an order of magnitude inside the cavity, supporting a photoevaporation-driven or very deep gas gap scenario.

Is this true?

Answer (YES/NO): NO